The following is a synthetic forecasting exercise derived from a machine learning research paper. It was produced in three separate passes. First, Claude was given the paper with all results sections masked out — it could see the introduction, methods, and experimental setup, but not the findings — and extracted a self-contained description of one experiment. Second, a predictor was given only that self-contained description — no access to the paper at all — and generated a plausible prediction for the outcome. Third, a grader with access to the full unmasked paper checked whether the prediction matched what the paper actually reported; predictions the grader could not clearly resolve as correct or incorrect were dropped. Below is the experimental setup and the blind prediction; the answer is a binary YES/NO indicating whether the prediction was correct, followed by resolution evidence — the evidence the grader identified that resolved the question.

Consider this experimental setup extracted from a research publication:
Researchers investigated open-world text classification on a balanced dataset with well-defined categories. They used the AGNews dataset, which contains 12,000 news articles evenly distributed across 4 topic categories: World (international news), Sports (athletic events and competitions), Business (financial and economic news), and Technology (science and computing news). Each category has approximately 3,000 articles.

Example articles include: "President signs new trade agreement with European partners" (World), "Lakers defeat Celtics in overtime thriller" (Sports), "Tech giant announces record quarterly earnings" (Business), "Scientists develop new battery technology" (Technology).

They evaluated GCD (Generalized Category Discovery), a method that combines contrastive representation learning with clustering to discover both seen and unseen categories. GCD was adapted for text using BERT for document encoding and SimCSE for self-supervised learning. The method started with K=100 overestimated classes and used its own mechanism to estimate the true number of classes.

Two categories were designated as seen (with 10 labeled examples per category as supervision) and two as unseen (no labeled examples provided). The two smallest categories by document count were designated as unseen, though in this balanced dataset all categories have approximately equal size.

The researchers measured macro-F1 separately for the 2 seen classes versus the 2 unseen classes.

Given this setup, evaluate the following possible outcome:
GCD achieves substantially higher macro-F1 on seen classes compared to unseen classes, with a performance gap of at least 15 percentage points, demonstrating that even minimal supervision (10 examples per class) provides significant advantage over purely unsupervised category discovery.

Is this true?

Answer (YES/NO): NO